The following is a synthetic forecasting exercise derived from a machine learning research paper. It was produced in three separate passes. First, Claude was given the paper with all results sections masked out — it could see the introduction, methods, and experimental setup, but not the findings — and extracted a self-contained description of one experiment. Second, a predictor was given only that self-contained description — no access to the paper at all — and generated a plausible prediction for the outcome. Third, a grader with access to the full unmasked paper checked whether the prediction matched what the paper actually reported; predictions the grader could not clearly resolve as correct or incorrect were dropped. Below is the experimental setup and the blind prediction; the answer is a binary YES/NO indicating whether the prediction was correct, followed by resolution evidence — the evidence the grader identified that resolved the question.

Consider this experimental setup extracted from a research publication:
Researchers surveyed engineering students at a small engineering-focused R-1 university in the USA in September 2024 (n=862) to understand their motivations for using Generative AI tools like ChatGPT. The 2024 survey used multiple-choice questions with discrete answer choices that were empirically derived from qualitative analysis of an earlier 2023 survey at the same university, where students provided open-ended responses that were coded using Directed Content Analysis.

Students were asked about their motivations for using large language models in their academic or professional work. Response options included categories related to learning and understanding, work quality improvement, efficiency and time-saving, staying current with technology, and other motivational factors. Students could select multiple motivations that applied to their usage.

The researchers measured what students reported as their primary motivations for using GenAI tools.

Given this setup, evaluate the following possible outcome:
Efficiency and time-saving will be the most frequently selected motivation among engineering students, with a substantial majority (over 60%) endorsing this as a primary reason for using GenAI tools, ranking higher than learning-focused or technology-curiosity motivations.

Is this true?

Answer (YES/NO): NO